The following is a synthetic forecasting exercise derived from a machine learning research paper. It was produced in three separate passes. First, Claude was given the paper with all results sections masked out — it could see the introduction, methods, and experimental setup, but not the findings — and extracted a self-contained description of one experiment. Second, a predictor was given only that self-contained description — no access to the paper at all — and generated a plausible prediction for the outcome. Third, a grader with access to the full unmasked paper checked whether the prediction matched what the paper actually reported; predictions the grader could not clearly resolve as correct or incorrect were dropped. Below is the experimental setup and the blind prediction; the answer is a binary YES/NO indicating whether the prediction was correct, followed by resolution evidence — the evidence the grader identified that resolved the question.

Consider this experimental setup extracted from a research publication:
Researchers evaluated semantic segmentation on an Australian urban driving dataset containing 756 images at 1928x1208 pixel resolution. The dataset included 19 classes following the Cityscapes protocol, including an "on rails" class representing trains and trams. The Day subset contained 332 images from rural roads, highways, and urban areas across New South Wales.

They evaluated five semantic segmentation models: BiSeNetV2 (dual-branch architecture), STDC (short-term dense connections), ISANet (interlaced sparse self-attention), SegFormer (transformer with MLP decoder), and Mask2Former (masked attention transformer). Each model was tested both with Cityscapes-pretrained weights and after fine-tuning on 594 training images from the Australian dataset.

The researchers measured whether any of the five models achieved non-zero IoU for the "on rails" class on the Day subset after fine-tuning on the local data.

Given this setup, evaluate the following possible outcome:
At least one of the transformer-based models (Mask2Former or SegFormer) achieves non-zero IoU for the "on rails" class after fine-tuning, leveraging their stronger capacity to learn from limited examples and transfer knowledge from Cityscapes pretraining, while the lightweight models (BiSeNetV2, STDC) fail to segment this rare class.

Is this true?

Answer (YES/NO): NO